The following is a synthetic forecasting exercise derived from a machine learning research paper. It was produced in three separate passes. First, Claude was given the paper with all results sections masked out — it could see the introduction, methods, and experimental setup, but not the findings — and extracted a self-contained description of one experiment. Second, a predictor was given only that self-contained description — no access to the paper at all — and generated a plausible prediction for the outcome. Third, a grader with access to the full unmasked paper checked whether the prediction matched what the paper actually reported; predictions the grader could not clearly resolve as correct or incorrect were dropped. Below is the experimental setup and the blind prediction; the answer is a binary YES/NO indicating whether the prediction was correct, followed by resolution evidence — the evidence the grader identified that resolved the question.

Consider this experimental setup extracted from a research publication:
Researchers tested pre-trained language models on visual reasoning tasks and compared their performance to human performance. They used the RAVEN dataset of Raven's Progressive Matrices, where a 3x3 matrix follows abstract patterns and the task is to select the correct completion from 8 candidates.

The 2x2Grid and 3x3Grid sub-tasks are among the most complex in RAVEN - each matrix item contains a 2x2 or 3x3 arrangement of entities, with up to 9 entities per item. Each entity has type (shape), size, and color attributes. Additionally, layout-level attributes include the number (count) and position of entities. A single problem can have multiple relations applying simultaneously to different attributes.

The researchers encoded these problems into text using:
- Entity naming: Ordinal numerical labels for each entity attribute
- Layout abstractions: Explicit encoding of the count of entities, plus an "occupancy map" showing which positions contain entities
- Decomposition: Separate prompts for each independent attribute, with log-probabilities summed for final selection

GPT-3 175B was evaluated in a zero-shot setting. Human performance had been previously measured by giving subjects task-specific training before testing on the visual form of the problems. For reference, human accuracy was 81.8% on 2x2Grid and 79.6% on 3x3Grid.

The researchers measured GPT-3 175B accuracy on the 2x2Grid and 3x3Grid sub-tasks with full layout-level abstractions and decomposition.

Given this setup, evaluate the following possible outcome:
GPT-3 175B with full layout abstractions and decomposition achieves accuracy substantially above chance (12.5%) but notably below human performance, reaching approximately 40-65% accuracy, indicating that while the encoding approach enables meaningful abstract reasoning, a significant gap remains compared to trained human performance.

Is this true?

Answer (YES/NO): NO